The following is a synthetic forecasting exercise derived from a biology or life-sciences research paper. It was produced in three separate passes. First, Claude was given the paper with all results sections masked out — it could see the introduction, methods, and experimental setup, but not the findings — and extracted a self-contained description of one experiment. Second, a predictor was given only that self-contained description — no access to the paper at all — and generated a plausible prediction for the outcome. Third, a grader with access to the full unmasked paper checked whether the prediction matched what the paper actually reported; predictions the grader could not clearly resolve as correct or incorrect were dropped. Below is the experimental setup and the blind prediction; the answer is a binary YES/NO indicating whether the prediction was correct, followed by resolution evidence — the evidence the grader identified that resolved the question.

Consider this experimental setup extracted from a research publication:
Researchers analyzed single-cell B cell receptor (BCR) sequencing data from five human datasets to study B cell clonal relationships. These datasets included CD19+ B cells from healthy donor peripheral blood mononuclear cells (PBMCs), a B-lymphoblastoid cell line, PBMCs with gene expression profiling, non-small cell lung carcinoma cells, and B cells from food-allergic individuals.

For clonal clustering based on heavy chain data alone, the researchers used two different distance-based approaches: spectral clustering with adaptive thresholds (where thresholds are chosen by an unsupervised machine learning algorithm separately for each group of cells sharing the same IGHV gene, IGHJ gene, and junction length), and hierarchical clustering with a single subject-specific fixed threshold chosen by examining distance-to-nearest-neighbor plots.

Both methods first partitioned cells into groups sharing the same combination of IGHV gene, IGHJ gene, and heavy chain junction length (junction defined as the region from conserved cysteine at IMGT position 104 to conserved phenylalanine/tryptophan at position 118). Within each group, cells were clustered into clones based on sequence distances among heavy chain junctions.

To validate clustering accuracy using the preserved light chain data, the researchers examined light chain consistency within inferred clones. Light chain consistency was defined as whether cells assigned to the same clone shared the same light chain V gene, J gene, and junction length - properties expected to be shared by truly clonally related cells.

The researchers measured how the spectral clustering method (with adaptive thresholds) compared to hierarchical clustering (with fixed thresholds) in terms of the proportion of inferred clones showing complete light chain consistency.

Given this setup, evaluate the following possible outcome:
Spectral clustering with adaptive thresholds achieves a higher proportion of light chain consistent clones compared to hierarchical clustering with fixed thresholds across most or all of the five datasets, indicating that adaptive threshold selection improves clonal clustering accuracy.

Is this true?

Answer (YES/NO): NO